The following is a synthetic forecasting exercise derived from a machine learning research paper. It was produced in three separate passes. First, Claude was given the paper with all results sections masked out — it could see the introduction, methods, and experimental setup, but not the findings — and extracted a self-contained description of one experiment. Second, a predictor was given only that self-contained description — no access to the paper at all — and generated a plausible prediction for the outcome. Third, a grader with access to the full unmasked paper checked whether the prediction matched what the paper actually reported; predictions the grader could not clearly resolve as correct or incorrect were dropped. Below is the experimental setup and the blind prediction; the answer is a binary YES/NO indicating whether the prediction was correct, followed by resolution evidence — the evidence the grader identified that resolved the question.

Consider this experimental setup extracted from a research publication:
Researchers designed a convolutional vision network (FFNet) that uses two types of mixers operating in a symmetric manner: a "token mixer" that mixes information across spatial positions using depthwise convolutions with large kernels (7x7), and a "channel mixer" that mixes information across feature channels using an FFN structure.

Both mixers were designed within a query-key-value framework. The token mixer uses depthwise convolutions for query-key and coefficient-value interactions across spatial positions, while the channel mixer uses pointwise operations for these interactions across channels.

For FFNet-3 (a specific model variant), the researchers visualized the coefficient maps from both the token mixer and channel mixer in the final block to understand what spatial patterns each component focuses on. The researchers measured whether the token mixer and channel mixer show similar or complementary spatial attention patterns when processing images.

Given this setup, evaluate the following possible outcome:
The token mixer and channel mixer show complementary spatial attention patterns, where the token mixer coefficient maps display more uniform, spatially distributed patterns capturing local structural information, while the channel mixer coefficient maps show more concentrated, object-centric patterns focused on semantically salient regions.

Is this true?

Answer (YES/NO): YES